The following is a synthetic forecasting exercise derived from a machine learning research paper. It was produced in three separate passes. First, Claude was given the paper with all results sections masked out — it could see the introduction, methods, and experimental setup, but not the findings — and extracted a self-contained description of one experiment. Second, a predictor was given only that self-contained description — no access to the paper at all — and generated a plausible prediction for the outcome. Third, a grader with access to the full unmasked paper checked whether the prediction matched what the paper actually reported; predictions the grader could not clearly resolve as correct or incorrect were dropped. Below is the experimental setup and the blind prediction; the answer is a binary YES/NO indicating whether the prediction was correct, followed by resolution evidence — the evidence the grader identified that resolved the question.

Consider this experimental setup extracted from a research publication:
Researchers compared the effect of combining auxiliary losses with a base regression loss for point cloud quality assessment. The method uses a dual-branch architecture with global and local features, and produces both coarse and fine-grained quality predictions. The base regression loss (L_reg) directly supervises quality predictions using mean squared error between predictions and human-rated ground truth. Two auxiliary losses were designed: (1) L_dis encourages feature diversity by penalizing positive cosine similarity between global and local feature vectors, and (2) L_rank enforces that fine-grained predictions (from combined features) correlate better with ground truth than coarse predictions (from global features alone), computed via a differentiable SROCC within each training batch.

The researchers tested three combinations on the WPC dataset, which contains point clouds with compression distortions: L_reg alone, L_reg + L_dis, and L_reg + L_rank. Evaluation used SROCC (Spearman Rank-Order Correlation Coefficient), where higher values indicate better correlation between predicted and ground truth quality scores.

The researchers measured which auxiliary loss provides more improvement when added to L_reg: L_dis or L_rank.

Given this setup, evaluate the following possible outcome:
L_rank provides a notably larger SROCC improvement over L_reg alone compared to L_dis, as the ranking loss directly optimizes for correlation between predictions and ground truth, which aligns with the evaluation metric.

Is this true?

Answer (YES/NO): YES